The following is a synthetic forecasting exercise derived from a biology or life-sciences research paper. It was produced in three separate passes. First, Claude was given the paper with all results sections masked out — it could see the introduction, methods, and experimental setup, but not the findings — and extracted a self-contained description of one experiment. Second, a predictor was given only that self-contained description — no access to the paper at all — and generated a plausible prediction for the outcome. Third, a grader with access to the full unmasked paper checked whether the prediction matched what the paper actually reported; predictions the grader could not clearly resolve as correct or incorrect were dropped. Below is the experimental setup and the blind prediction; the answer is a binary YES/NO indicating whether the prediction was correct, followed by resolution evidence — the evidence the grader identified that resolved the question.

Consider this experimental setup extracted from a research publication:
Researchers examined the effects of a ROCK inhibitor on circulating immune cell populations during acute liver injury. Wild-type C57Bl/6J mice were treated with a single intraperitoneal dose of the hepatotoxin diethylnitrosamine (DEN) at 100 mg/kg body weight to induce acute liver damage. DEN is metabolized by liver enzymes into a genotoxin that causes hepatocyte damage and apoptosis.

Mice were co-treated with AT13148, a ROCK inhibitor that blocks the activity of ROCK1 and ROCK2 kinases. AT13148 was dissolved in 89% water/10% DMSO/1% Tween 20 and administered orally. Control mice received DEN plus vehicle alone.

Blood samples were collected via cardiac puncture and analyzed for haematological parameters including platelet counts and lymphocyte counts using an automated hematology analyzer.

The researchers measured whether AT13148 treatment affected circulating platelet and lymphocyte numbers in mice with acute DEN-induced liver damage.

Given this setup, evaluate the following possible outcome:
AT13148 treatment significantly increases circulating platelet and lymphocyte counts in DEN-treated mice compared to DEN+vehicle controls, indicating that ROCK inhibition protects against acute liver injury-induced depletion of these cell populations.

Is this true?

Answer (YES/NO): NO